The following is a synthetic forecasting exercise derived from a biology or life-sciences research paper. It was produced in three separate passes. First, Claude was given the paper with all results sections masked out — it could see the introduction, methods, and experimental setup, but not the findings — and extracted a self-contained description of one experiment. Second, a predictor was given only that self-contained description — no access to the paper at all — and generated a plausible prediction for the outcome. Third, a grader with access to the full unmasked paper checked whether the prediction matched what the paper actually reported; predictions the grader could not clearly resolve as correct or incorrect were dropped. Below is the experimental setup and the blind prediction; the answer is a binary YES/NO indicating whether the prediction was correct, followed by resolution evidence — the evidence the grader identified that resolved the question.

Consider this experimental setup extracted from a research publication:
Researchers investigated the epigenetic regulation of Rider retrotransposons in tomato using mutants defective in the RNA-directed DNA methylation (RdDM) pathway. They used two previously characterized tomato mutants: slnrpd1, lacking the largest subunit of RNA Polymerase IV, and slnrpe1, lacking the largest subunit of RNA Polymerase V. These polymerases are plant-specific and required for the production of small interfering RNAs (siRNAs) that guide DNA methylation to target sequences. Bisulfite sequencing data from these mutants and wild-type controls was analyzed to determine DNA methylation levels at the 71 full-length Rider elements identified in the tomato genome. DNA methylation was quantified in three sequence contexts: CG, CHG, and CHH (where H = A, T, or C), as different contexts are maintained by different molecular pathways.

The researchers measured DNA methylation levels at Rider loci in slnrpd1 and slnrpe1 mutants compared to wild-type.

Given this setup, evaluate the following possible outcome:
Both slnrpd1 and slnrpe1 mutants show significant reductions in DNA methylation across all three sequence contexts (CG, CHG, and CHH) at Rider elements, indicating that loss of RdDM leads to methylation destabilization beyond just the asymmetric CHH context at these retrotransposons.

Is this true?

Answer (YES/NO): NO